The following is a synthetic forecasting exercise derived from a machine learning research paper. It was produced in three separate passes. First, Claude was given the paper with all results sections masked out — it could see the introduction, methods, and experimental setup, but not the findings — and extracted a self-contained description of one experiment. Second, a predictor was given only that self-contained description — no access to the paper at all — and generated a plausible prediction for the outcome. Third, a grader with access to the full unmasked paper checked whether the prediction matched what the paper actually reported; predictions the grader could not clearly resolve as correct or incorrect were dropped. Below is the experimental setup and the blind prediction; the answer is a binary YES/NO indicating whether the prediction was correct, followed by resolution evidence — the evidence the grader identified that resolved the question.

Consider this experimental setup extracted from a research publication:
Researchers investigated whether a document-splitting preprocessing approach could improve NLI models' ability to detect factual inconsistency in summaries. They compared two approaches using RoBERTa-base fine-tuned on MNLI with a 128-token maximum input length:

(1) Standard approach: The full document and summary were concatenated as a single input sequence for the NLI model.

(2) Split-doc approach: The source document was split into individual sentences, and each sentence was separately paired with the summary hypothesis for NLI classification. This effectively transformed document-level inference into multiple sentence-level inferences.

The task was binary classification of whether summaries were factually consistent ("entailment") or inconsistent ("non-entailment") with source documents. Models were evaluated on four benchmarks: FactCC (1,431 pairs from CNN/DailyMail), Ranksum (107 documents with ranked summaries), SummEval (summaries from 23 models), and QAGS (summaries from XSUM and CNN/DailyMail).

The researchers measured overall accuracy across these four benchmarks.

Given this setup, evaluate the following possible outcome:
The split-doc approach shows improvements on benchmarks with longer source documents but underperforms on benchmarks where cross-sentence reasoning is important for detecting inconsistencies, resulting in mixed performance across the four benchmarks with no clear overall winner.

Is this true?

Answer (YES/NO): NO